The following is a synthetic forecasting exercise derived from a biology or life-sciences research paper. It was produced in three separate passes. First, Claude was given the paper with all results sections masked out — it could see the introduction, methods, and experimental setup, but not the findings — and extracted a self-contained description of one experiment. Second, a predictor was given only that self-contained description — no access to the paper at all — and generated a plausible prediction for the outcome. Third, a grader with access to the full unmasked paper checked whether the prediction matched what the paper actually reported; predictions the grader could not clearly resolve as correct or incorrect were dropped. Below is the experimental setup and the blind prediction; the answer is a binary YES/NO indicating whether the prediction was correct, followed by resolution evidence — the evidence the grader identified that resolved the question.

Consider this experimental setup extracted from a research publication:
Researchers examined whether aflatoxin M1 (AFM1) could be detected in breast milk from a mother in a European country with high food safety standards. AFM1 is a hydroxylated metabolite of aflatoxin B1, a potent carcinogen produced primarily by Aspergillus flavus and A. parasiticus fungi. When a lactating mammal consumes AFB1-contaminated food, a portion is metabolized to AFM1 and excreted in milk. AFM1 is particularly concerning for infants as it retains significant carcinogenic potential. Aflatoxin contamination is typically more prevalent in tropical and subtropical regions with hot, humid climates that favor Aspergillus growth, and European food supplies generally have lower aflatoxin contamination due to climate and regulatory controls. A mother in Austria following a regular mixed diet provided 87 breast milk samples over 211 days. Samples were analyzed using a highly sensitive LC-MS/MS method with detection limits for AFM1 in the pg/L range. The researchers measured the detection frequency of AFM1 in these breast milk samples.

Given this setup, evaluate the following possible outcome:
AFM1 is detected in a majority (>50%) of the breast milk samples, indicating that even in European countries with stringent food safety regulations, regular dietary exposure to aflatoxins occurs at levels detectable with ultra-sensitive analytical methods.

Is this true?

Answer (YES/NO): NO